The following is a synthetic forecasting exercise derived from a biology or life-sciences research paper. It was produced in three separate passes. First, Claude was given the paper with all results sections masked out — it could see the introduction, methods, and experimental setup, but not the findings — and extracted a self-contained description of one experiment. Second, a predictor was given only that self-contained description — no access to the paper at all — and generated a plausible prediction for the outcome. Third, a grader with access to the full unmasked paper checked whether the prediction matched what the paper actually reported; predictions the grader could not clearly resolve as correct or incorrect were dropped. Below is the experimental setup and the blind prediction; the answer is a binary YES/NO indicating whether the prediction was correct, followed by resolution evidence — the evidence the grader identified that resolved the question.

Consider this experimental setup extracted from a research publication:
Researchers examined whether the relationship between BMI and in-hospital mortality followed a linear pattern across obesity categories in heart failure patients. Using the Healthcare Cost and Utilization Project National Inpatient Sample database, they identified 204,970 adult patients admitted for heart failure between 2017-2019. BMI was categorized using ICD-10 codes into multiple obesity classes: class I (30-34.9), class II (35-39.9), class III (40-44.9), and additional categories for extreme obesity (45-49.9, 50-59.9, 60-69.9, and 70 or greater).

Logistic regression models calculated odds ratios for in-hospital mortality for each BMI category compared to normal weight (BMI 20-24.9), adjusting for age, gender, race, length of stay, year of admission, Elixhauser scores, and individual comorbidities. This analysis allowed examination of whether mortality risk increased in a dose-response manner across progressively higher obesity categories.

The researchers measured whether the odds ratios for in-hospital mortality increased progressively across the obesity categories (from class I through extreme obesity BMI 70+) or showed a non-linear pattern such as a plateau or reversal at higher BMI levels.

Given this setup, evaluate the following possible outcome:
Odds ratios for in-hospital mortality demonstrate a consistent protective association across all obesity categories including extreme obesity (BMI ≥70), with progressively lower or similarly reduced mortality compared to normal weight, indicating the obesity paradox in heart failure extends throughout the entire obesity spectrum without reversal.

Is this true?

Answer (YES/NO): NO